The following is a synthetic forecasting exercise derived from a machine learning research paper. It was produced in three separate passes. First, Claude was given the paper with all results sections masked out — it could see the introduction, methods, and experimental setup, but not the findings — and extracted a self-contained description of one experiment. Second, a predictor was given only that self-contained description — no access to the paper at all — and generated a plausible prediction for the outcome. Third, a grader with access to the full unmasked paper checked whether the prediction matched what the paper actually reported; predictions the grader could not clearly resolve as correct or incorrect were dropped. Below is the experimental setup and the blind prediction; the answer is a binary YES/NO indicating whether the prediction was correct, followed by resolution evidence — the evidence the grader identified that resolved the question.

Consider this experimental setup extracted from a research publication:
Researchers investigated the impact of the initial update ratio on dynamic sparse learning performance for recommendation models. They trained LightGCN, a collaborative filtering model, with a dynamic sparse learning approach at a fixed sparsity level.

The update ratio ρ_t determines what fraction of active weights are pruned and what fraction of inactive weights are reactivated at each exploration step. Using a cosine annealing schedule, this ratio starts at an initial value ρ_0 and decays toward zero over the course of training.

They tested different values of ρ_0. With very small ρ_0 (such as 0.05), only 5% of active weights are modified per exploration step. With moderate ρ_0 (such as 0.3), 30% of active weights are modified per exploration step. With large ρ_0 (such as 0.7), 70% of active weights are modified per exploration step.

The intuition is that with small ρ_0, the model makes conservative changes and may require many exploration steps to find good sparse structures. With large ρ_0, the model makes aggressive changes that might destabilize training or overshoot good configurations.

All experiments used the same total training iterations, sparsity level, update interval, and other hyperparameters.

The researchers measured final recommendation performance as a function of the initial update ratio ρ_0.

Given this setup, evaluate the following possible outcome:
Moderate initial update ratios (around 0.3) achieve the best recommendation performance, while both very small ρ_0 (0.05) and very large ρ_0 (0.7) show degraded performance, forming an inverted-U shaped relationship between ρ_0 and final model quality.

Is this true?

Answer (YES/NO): YES